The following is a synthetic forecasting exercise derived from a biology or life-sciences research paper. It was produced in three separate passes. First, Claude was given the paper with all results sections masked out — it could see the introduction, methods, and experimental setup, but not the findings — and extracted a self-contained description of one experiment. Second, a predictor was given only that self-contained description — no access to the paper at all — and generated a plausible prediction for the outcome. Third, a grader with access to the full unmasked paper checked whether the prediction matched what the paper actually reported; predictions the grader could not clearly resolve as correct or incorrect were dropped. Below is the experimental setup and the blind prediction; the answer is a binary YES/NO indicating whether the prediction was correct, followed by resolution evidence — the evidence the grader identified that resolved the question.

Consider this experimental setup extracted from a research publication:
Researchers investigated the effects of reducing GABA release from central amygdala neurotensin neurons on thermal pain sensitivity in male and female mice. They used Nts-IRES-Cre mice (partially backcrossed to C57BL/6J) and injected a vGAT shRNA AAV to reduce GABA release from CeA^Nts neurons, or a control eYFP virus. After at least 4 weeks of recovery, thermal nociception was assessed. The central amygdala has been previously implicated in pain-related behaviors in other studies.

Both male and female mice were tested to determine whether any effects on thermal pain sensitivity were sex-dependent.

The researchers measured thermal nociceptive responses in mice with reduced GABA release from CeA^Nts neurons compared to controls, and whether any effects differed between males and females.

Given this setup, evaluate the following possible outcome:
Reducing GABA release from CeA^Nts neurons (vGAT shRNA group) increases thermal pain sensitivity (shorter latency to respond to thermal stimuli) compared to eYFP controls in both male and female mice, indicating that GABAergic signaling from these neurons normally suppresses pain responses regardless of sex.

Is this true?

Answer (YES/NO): NO